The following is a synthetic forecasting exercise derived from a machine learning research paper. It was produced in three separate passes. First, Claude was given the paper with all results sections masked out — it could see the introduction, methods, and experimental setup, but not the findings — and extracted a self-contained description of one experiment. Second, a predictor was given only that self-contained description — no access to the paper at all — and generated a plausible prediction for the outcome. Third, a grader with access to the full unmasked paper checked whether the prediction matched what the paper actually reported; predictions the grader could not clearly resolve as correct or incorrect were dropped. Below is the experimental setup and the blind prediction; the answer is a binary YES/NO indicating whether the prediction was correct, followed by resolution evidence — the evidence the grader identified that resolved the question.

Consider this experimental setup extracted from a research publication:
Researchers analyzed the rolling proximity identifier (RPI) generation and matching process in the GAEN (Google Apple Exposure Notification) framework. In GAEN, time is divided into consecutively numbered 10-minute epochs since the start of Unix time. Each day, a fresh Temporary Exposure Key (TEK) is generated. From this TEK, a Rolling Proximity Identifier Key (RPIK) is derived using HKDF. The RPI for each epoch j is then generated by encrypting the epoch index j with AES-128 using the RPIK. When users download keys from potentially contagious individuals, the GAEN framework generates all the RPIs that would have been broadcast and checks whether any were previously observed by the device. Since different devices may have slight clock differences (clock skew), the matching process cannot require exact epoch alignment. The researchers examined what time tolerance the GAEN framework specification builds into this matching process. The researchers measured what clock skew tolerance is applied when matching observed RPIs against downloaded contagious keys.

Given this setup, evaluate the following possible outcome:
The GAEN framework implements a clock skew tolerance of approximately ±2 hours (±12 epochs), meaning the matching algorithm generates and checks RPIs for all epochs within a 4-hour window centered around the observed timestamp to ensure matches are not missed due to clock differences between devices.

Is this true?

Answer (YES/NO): NO